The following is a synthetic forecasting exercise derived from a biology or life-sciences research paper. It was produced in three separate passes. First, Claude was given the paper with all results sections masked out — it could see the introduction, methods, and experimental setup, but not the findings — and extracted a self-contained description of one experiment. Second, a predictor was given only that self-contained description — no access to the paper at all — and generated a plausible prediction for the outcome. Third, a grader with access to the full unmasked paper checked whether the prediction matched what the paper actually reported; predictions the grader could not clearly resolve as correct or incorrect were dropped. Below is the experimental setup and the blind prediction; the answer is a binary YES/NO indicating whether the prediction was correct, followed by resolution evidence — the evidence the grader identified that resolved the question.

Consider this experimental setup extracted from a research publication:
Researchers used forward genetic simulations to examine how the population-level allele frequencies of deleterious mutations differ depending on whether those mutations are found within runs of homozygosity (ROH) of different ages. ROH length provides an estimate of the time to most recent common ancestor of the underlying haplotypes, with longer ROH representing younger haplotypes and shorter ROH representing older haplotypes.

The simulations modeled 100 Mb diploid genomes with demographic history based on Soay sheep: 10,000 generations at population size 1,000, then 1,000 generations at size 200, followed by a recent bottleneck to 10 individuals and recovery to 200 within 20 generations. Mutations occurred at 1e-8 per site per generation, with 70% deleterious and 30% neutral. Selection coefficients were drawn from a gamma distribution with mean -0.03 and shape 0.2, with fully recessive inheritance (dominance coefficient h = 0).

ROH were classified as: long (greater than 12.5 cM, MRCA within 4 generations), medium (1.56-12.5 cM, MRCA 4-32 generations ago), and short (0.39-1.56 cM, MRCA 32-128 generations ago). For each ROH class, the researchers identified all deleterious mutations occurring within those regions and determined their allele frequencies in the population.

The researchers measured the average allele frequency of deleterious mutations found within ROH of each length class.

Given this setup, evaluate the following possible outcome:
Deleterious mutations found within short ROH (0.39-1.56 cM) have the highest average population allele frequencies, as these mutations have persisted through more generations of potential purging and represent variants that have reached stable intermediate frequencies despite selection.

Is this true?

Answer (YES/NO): YES